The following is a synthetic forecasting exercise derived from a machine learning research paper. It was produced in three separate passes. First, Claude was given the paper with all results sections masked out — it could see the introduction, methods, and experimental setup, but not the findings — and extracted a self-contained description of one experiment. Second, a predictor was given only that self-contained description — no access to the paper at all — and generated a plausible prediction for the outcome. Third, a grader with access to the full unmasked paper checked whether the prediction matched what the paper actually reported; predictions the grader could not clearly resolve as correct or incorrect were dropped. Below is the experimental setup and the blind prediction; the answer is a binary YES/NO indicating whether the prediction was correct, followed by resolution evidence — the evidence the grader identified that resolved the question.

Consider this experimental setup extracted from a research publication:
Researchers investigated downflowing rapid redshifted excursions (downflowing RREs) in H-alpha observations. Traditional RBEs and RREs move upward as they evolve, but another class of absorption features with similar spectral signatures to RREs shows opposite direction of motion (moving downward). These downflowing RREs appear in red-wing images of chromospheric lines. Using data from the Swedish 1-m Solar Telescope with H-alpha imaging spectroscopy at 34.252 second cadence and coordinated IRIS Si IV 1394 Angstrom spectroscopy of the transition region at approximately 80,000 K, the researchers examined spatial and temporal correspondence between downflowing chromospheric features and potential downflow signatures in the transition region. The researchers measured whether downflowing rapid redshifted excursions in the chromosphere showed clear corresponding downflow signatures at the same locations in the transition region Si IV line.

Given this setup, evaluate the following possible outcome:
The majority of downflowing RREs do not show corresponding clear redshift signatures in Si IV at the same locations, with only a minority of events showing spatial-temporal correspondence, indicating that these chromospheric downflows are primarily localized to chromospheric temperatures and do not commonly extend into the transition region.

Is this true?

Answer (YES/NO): NO